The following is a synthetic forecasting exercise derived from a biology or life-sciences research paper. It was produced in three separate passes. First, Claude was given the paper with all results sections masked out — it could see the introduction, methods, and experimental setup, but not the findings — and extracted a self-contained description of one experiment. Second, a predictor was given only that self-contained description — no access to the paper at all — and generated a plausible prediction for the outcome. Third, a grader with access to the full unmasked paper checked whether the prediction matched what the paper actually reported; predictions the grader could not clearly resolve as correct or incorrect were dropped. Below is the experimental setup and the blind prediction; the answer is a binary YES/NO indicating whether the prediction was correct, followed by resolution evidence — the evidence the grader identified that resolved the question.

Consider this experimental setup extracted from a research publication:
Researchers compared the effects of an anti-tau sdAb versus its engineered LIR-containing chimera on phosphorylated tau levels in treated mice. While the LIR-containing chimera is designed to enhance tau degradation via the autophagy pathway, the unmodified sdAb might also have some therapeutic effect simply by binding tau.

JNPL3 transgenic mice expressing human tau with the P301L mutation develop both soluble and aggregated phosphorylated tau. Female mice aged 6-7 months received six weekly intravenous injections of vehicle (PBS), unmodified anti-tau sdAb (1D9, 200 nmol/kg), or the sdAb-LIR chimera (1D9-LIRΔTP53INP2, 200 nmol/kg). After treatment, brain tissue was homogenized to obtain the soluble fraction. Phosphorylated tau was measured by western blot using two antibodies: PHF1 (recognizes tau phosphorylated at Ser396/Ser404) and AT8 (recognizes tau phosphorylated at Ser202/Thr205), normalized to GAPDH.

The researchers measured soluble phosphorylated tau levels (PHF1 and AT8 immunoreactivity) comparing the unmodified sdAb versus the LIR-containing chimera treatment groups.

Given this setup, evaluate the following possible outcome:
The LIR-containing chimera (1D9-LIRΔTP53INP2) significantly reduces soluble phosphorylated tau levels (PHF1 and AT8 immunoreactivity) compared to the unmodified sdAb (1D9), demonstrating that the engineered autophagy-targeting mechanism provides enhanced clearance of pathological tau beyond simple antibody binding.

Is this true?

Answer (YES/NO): YES